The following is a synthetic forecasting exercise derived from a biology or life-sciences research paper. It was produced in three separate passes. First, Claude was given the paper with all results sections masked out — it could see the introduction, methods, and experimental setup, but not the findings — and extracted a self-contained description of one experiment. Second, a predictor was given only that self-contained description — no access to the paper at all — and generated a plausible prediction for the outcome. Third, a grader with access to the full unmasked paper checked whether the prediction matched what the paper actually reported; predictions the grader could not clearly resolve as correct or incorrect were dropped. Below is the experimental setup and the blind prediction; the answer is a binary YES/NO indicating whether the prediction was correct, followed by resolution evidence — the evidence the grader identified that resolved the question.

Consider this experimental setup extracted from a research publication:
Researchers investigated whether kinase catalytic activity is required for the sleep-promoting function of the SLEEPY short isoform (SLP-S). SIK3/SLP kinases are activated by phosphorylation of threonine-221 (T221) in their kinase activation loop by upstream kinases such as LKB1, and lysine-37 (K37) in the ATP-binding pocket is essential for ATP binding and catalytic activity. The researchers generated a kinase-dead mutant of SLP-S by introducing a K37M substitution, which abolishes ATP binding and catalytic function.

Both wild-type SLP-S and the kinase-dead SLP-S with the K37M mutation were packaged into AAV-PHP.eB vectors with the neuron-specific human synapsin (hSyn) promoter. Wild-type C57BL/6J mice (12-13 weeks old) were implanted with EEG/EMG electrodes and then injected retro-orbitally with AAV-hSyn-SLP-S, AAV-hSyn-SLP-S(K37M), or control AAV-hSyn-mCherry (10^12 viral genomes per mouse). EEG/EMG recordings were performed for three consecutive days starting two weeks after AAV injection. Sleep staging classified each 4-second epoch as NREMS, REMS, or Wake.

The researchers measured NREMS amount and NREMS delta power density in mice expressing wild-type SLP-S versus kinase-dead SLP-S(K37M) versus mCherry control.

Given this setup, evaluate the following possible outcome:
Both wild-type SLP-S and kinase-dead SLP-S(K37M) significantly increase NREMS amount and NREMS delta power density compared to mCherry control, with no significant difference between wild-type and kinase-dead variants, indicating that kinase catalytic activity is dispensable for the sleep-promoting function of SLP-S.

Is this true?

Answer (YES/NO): NO